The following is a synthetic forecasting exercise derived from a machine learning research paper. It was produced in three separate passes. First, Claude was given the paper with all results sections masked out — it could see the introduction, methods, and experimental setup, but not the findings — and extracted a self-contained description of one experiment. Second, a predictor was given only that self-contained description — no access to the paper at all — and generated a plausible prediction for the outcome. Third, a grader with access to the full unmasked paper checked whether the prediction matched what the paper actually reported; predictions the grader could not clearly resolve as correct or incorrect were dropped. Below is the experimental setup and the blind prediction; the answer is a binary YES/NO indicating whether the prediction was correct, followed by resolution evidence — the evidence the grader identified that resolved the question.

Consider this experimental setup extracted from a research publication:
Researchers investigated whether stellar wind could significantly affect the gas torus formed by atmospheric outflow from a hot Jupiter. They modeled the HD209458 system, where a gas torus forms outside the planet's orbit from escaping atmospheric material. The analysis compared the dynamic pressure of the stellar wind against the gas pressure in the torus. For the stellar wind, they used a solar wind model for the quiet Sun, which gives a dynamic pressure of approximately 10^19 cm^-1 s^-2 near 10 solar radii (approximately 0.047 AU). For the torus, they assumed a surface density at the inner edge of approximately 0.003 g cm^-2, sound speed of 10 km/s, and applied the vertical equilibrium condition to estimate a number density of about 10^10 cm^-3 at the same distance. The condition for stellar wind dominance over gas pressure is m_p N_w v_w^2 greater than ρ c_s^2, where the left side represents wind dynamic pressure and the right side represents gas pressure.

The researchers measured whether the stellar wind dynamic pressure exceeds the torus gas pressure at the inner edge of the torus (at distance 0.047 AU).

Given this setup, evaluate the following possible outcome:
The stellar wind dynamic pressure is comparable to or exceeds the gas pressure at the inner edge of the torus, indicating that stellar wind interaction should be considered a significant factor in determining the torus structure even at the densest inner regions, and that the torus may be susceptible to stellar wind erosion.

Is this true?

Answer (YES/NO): NO